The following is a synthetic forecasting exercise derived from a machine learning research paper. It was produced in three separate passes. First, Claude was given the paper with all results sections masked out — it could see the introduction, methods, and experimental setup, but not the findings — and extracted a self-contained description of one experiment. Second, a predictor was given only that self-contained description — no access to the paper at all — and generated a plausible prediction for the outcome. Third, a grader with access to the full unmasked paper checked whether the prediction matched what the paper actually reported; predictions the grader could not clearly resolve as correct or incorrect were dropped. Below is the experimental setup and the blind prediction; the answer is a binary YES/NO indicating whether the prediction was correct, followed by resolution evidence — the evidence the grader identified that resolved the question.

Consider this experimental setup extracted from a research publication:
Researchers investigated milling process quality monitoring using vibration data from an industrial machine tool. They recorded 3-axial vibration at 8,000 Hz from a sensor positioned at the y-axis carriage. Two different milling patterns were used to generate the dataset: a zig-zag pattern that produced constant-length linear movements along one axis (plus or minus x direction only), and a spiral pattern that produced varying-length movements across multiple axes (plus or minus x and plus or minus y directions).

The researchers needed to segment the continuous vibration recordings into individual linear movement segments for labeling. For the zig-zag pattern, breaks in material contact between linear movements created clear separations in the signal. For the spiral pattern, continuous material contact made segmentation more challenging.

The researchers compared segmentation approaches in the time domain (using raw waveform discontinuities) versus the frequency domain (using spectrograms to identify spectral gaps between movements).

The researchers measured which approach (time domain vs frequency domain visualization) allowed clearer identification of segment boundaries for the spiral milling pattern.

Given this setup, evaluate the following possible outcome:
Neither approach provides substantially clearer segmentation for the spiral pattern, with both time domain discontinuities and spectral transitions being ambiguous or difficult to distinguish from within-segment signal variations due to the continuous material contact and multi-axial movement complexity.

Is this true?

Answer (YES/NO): NO